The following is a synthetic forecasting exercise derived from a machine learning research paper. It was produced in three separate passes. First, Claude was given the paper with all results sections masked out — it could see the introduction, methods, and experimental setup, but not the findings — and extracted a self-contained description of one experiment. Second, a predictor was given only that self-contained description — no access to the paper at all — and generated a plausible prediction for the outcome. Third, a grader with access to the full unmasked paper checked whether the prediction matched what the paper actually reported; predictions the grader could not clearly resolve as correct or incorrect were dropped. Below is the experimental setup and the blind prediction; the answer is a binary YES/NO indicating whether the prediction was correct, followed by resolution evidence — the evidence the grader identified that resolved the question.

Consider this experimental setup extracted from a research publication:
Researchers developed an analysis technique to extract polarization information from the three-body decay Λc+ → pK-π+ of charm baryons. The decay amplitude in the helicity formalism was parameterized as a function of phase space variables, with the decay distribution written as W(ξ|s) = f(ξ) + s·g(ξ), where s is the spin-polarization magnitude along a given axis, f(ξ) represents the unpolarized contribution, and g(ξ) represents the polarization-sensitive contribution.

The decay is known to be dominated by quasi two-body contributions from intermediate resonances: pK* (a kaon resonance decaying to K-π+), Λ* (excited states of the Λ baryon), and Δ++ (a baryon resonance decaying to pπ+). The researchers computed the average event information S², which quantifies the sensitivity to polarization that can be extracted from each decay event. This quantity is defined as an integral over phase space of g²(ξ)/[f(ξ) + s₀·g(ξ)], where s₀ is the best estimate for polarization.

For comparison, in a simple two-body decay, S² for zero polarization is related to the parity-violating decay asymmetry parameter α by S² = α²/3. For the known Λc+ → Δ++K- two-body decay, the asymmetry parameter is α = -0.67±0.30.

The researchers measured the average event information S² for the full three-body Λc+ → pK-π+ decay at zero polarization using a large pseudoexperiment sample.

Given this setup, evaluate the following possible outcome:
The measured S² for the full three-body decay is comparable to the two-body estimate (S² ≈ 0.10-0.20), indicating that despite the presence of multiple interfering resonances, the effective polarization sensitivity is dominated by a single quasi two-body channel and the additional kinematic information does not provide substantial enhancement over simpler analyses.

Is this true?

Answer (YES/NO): YES